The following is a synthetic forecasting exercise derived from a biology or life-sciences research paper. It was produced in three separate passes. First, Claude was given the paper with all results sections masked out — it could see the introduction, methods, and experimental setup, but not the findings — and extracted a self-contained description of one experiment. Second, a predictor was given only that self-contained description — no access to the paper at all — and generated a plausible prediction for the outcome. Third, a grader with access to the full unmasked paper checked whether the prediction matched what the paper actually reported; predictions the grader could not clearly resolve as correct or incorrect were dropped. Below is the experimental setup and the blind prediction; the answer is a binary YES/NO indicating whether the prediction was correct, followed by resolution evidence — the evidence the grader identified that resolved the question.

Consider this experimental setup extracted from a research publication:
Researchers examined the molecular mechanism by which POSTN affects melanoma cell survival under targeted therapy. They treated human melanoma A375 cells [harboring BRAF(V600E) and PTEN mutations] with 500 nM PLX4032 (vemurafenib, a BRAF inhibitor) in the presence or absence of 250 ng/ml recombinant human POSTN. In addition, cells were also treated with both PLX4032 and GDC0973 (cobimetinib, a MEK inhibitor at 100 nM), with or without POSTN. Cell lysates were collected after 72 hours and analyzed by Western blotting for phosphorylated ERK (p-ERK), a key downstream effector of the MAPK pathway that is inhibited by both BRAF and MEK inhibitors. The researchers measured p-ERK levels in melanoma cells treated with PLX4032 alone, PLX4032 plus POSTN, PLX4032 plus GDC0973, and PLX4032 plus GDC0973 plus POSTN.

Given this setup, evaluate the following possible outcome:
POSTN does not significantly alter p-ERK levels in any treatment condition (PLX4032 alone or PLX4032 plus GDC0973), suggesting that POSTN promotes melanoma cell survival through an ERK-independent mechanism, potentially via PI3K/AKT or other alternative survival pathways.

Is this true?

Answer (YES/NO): NO